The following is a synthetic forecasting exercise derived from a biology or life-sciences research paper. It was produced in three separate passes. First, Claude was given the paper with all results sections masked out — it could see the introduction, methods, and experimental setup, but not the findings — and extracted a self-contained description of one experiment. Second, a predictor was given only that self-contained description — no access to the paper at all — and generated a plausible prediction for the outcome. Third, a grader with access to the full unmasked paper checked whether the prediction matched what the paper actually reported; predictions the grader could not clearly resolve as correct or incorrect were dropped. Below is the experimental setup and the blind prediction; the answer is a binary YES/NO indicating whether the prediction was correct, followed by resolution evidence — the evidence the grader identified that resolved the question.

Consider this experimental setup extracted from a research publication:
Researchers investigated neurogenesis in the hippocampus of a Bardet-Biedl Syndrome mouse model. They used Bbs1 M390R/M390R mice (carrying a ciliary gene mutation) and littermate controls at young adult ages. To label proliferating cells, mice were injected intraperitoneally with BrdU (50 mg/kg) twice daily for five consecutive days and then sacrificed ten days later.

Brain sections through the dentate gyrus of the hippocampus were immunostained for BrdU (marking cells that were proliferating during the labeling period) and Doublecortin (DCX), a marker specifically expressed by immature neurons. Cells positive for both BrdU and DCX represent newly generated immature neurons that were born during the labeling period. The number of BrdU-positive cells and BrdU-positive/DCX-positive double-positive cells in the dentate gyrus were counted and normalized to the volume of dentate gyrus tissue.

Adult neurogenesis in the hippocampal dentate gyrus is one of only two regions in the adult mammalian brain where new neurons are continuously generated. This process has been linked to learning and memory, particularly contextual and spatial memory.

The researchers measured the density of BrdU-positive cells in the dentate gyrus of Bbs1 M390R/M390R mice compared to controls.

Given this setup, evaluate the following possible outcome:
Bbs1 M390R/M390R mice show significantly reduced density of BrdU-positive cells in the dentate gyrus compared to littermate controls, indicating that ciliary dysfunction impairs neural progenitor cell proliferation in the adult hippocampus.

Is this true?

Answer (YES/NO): YES